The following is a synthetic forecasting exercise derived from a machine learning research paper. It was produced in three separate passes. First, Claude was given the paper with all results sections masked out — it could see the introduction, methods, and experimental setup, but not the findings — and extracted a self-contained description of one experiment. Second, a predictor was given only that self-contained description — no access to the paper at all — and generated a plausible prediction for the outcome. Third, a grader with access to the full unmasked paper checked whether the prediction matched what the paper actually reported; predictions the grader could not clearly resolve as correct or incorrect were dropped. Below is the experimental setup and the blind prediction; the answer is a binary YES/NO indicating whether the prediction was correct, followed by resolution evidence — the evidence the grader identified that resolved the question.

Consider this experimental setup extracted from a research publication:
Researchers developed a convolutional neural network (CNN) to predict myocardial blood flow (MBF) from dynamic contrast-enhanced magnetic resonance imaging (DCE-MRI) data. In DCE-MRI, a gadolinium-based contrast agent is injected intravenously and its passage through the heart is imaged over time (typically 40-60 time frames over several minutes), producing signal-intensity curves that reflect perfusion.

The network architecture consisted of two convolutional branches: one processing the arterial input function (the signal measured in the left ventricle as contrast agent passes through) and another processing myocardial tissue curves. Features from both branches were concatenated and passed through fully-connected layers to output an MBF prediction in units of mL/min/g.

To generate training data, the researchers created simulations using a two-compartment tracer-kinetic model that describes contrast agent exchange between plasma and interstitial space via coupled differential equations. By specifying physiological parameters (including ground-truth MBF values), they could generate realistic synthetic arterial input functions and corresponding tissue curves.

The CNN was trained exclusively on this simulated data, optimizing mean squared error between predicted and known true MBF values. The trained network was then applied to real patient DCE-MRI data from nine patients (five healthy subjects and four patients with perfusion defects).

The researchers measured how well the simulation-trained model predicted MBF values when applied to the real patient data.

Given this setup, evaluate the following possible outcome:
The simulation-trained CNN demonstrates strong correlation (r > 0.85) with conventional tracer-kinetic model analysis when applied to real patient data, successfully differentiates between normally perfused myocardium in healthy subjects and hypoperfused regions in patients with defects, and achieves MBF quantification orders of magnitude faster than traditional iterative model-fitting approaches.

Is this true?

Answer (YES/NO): NO